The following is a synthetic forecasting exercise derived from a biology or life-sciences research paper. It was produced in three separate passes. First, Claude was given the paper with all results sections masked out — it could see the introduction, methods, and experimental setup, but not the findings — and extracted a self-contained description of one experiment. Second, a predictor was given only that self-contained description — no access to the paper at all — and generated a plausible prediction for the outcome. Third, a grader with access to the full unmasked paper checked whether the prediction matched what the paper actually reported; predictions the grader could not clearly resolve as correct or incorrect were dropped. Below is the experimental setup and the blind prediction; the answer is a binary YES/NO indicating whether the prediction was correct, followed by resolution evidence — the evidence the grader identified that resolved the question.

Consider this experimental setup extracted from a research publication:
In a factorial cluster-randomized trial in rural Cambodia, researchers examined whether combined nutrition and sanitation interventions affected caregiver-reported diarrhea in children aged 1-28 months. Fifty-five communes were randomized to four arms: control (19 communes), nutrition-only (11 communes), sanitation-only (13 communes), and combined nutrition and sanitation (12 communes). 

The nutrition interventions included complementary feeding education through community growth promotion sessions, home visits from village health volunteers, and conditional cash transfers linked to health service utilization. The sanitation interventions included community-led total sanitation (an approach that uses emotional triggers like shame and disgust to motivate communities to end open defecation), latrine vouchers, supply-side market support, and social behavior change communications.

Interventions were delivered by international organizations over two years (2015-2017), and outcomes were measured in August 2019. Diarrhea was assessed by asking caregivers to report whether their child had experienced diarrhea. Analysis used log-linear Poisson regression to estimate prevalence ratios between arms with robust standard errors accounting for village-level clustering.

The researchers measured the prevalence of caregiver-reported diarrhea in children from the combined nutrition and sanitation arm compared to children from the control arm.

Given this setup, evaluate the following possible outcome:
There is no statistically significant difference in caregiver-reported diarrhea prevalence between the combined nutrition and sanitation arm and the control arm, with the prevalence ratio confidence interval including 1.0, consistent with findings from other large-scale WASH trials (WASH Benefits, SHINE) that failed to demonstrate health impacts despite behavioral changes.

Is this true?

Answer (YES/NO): YES